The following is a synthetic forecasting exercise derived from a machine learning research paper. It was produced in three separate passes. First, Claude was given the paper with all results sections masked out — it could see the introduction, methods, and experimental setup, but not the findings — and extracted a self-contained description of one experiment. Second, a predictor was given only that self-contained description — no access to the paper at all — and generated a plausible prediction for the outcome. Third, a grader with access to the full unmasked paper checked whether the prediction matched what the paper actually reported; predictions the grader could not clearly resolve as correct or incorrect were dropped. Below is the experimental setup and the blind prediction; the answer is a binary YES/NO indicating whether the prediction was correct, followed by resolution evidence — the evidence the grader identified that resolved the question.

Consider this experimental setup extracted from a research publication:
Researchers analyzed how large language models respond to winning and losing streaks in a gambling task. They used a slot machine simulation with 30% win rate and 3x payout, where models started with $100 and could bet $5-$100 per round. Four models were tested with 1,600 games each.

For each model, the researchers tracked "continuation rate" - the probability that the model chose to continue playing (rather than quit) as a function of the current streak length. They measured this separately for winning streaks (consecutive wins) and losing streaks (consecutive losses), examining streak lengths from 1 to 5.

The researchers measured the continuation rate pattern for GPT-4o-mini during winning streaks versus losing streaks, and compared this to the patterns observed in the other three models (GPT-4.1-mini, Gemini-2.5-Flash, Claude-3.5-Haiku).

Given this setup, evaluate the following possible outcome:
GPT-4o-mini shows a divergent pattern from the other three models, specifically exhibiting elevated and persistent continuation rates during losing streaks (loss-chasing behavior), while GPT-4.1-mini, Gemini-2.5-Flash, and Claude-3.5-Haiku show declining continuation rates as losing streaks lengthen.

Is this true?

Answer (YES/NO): NO